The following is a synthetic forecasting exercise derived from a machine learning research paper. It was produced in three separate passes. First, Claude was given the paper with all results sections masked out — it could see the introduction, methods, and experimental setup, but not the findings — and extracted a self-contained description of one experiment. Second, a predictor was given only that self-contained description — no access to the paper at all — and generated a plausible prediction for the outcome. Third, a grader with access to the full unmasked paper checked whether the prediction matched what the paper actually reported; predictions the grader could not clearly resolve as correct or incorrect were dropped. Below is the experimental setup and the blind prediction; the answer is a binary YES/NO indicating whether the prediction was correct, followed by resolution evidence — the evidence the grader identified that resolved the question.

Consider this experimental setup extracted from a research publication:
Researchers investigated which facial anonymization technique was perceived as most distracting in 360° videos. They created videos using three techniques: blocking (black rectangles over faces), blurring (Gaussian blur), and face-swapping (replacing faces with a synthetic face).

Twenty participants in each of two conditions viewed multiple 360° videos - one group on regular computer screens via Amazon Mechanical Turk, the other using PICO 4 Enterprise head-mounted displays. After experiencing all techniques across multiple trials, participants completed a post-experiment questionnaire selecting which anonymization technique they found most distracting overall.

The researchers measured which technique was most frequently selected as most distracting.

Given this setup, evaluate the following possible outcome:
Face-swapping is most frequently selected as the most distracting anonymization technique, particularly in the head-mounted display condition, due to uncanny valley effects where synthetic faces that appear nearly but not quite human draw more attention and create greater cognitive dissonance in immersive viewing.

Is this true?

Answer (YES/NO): NO